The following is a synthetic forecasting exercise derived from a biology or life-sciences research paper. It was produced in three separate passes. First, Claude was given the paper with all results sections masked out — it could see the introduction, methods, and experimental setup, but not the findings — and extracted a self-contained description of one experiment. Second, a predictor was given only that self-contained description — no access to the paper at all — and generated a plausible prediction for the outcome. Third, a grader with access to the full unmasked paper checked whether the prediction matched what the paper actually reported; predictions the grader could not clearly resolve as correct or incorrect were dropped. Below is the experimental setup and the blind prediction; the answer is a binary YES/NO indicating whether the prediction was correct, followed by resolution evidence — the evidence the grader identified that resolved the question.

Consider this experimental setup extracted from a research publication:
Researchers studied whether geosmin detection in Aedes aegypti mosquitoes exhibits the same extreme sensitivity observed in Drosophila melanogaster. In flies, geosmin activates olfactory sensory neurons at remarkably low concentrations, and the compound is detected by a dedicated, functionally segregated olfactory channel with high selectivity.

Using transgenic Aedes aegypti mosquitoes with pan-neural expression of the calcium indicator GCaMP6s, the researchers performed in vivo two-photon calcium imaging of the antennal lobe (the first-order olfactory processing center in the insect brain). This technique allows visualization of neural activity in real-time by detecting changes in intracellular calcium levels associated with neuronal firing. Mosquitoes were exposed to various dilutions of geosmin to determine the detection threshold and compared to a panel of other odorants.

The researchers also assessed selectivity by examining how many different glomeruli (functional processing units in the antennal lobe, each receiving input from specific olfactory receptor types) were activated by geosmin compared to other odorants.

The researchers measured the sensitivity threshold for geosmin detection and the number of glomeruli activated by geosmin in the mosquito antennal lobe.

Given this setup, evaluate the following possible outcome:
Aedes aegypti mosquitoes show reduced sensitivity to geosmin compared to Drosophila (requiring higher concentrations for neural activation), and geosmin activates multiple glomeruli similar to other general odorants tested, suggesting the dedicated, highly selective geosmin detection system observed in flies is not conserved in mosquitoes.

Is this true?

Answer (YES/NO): NO